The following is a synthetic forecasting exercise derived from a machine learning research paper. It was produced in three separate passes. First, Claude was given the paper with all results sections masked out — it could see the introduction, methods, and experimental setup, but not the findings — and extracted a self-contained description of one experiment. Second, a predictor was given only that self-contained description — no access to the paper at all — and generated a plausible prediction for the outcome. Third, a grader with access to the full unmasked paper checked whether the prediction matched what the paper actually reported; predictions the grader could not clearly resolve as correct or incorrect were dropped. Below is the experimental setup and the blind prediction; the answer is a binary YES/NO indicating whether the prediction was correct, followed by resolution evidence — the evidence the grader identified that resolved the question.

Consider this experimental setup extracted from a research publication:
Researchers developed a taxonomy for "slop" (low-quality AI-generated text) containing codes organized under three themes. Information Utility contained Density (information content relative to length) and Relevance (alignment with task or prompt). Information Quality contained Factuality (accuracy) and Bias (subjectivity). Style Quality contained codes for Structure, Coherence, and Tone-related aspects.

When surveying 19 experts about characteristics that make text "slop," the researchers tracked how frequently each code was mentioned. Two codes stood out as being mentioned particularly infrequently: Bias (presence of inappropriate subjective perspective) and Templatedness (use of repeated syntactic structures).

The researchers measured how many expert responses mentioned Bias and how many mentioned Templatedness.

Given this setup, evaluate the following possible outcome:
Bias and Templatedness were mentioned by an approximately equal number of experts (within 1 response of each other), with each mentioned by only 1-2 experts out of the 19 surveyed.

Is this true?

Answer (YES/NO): YES